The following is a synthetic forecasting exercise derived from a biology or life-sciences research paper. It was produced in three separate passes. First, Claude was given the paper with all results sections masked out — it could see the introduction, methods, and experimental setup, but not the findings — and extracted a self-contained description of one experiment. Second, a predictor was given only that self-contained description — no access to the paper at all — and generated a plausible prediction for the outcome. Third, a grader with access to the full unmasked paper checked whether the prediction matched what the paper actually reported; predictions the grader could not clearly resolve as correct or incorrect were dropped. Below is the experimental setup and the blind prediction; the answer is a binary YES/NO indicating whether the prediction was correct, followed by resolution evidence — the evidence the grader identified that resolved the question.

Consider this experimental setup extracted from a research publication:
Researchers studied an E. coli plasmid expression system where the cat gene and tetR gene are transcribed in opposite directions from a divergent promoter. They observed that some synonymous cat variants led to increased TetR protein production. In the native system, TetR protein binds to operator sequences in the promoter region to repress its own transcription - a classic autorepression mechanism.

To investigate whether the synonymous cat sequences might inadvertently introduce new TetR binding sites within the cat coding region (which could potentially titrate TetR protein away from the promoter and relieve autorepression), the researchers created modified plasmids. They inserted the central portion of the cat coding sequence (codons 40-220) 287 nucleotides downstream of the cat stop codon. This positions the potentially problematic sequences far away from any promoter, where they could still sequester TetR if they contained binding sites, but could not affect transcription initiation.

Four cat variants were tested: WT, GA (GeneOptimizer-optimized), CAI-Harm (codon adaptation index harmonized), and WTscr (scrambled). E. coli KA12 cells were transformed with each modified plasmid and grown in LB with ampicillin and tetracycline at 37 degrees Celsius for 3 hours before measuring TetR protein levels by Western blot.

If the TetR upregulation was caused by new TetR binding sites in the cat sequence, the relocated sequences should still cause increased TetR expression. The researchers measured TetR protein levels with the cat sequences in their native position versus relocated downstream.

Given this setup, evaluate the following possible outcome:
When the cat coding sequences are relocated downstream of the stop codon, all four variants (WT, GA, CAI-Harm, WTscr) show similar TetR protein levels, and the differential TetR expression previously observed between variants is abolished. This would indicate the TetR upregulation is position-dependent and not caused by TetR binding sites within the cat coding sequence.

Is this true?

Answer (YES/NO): YES